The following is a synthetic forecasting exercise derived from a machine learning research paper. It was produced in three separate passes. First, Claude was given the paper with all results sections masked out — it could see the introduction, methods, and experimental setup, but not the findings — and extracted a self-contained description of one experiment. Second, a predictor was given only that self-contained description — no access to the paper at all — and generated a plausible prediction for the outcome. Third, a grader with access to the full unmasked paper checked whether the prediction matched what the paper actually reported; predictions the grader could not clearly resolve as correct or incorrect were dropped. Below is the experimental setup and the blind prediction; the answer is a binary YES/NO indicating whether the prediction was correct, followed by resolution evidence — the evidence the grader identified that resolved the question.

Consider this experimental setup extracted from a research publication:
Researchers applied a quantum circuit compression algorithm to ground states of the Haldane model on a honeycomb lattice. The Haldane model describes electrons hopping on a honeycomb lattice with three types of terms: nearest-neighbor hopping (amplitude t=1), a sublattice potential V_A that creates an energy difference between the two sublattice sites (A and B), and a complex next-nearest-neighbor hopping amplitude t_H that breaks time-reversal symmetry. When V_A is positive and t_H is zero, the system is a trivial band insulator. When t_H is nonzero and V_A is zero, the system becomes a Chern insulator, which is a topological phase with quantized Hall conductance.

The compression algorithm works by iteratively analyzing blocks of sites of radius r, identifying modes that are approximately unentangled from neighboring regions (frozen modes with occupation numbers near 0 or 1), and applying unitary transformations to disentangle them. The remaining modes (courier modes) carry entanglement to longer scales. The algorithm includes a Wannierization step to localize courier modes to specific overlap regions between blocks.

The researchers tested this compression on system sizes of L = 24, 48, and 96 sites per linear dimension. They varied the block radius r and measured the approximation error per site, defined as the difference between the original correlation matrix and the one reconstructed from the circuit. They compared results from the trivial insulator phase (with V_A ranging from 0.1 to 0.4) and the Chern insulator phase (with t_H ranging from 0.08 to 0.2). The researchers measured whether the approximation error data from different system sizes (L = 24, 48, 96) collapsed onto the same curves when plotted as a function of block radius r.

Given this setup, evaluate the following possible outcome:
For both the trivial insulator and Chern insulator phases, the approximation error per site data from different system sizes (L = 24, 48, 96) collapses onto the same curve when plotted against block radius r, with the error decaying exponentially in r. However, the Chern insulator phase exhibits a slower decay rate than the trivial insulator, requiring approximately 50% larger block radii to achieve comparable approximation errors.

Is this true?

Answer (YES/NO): NO